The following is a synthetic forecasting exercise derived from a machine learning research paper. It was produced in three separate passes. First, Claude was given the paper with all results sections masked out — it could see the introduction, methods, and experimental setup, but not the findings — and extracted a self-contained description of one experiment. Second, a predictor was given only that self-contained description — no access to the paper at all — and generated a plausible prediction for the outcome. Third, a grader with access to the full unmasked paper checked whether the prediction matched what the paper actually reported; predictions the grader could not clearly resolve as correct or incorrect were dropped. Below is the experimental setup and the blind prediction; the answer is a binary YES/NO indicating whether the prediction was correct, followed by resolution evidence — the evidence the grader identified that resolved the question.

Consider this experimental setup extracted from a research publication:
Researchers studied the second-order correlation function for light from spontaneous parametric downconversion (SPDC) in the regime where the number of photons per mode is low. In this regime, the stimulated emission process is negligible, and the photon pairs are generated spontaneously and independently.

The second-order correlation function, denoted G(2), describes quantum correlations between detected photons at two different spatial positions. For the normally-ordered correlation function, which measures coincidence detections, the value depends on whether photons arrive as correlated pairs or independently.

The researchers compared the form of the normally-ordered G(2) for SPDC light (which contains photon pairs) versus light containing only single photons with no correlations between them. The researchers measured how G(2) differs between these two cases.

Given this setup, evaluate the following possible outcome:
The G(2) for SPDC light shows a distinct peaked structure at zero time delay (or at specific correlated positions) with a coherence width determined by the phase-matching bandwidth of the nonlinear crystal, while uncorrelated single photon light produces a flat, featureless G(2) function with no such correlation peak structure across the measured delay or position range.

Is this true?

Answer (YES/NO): YES